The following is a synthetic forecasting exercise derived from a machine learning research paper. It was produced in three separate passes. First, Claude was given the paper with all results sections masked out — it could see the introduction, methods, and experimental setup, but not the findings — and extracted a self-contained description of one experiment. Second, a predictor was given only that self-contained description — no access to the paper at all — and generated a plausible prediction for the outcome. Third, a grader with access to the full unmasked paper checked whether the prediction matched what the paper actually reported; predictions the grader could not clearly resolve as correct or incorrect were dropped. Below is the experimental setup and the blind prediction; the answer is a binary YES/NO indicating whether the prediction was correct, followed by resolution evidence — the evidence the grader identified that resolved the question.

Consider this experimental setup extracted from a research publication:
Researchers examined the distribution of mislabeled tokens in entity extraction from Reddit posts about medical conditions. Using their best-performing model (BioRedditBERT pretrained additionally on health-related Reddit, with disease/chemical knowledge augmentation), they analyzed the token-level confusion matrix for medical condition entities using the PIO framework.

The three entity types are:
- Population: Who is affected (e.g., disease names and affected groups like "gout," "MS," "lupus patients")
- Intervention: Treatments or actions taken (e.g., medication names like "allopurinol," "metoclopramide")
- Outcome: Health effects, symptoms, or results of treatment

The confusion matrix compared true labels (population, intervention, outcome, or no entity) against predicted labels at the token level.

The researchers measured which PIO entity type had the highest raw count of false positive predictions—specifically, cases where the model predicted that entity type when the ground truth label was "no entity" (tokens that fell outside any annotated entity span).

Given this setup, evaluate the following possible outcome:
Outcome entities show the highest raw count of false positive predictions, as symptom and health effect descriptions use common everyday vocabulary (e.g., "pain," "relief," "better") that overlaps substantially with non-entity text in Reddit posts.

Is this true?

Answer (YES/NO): YES